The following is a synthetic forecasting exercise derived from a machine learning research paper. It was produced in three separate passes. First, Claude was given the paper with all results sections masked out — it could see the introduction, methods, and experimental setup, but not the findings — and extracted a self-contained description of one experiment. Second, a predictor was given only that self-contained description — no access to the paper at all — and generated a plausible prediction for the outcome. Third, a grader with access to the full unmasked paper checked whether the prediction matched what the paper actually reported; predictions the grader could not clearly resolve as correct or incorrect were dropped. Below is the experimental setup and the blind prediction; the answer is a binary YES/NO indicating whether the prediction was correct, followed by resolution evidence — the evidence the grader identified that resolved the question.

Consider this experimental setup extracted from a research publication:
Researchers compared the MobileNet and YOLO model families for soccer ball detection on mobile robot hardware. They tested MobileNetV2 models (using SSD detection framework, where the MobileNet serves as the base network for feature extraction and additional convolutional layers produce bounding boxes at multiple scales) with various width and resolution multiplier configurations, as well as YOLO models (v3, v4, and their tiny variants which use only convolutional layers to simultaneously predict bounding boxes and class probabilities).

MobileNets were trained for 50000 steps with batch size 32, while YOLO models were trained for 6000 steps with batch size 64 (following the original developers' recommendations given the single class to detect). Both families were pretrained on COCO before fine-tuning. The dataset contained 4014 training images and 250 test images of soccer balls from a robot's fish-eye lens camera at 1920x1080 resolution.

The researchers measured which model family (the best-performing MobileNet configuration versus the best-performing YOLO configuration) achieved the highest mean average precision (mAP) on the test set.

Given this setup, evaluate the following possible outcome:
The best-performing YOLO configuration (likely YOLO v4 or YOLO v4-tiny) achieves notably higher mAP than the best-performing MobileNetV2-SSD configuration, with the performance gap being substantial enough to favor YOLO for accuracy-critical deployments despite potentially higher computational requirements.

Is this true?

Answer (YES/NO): NO